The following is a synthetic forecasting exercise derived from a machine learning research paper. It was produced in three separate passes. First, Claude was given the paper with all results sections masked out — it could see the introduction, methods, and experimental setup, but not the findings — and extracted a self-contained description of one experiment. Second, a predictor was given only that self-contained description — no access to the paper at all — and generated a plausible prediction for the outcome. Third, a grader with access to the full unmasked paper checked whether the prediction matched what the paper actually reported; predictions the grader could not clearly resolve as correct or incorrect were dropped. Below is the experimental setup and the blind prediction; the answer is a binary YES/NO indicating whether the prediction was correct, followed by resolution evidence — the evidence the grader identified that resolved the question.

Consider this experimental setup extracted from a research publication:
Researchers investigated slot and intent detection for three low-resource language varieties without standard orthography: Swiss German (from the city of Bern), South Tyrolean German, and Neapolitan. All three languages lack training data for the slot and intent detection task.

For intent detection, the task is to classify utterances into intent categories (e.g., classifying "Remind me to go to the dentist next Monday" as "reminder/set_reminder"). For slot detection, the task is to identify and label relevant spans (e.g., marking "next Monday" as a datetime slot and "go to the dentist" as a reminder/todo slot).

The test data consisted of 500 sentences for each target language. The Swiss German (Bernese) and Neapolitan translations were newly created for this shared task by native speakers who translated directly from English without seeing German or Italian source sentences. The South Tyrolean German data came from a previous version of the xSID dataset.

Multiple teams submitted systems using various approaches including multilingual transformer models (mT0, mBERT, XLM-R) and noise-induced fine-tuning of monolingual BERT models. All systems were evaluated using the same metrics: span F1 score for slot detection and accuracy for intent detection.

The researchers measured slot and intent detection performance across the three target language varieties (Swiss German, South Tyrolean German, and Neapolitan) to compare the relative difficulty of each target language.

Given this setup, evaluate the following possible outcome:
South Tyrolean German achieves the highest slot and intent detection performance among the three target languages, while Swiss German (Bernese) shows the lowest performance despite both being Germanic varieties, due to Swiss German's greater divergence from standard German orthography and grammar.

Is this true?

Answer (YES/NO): YES